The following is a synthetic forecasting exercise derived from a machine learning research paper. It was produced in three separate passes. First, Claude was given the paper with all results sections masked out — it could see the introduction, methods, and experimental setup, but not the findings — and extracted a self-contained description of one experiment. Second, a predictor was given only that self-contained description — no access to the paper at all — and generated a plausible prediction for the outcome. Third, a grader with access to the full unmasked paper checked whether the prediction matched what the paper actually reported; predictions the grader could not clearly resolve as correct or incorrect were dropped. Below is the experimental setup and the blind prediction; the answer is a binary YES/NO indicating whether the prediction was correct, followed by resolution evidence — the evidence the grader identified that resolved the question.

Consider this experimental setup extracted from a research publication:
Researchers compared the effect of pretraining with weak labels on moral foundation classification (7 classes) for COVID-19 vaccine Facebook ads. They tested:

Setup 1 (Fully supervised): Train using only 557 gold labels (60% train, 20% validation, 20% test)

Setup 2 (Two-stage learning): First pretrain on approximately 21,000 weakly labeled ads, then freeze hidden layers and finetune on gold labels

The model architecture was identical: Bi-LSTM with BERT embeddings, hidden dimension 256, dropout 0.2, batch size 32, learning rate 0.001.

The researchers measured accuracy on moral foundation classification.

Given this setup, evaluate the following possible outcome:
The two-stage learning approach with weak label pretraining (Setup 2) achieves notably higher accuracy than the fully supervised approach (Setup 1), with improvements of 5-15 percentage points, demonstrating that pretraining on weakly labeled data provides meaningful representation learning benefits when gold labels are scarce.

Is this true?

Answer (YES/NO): NO